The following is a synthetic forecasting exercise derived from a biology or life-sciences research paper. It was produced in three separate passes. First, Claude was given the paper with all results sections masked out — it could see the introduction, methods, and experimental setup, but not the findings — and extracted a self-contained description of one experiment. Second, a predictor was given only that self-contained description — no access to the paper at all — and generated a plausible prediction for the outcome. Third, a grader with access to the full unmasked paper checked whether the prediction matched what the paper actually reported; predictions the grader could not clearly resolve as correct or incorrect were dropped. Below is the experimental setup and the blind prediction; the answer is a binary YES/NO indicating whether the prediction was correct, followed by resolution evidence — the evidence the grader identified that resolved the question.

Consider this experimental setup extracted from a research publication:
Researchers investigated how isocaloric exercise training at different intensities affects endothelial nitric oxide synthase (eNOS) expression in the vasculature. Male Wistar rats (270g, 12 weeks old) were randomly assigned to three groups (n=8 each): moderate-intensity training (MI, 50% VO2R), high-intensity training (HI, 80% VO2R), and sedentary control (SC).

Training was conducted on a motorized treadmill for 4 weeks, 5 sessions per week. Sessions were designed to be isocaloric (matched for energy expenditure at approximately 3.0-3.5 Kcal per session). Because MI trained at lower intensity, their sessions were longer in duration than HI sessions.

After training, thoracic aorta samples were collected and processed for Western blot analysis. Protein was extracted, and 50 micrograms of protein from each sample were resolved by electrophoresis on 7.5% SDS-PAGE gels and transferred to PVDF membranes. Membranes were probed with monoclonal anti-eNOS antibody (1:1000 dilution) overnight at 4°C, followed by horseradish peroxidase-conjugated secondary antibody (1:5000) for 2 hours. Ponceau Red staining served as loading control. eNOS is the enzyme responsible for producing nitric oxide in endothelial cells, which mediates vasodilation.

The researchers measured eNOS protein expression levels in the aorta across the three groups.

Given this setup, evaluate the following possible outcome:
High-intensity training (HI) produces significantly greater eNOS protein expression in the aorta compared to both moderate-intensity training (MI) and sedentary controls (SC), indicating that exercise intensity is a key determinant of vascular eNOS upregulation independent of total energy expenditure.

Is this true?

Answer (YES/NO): NO